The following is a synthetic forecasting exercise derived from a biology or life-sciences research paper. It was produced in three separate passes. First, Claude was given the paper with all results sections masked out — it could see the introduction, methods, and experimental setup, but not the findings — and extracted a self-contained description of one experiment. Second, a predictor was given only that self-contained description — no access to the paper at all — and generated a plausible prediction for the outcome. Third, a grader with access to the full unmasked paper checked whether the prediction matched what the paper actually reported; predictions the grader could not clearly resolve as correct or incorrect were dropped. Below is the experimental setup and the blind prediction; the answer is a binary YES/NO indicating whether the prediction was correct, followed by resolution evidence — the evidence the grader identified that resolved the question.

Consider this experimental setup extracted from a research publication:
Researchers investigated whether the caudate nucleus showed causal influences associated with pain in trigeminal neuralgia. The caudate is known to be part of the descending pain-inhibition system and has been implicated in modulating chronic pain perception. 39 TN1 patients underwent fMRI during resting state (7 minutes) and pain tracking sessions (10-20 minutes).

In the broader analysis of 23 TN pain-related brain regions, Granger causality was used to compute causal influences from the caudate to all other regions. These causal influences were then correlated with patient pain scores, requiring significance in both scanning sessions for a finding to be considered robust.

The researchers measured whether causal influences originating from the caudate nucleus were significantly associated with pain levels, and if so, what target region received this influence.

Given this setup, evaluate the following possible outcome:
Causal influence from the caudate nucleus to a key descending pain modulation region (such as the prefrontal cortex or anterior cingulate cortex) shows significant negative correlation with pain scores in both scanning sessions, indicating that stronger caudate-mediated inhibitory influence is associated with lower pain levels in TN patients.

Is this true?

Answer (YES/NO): NO